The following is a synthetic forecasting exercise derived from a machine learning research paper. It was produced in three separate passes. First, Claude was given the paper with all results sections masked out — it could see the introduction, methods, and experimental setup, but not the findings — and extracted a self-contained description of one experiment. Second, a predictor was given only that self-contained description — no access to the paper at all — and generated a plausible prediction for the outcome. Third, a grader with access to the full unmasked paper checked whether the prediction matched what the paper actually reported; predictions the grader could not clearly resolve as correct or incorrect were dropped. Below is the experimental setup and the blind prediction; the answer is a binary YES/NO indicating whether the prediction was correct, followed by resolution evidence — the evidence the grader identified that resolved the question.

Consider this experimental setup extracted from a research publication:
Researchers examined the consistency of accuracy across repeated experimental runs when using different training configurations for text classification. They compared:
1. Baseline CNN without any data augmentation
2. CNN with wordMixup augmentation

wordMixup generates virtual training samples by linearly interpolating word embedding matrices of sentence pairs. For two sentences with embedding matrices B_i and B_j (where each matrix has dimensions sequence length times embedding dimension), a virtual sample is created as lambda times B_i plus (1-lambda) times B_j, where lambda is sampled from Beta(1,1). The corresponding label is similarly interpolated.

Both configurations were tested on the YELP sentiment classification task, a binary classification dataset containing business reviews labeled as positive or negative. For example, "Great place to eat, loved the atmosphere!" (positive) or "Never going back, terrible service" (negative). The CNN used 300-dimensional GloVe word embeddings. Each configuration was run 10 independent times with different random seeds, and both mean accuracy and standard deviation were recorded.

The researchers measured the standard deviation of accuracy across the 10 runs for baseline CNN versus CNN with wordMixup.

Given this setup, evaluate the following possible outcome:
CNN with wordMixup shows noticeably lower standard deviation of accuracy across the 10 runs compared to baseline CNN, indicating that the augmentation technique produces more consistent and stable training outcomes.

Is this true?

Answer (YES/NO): YES